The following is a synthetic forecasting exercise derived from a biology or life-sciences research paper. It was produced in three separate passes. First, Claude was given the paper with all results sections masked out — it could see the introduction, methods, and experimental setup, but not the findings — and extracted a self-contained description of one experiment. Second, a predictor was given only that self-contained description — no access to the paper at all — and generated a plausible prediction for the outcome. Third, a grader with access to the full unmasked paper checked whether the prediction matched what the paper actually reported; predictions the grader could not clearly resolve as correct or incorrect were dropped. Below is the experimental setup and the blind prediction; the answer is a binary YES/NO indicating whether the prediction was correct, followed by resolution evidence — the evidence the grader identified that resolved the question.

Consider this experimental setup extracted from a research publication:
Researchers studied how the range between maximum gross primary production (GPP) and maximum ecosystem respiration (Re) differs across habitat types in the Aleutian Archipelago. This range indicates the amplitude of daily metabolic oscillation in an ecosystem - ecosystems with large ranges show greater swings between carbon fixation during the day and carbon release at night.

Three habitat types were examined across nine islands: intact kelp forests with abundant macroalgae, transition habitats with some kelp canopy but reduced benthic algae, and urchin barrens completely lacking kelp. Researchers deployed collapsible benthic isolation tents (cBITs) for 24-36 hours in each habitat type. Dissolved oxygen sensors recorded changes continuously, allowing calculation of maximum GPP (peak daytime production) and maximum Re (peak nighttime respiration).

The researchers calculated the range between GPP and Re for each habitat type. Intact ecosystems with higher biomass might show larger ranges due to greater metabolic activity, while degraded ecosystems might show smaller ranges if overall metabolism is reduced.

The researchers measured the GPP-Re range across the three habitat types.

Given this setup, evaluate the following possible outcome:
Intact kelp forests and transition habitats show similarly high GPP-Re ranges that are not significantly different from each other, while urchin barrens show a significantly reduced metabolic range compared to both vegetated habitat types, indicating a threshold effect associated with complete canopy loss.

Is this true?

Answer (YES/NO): NO